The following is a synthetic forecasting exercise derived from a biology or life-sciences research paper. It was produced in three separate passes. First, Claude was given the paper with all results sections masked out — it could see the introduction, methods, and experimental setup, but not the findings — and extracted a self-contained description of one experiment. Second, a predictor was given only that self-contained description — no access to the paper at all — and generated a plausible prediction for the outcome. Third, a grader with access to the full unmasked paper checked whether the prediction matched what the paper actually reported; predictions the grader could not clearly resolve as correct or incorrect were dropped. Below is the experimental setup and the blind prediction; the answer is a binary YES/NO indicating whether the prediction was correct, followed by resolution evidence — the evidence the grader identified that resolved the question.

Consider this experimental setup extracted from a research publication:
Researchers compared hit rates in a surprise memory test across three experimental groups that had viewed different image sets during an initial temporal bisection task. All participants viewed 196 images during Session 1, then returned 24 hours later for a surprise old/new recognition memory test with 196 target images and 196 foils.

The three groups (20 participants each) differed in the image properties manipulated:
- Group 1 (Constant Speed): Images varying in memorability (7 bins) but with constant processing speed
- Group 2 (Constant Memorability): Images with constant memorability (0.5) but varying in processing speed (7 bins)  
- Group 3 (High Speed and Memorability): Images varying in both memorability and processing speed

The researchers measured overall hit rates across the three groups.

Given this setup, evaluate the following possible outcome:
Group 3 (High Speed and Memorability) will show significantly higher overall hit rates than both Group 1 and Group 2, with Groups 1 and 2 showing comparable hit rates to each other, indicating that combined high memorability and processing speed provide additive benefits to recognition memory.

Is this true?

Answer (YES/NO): NO